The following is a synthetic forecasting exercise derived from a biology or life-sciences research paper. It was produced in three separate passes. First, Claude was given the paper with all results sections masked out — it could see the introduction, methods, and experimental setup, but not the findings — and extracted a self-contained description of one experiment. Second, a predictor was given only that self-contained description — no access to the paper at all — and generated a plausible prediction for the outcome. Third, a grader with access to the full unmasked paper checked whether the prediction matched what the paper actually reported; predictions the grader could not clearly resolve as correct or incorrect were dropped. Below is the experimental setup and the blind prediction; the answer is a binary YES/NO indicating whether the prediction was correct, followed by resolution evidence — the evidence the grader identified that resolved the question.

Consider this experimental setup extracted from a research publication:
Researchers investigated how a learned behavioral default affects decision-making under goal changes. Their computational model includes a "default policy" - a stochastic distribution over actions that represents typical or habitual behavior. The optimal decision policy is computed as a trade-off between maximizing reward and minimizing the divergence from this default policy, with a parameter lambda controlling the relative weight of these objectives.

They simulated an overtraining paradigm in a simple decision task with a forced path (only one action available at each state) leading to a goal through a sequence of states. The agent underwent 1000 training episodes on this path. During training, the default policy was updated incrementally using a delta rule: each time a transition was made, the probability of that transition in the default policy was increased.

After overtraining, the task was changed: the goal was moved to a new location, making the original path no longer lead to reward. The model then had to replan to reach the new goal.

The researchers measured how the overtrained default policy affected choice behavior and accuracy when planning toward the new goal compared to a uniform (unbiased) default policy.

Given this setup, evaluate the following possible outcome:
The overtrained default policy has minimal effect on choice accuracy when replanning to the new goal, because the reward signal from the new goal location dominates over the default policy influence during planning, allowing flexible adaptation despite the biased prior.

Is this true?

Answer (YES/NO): NO